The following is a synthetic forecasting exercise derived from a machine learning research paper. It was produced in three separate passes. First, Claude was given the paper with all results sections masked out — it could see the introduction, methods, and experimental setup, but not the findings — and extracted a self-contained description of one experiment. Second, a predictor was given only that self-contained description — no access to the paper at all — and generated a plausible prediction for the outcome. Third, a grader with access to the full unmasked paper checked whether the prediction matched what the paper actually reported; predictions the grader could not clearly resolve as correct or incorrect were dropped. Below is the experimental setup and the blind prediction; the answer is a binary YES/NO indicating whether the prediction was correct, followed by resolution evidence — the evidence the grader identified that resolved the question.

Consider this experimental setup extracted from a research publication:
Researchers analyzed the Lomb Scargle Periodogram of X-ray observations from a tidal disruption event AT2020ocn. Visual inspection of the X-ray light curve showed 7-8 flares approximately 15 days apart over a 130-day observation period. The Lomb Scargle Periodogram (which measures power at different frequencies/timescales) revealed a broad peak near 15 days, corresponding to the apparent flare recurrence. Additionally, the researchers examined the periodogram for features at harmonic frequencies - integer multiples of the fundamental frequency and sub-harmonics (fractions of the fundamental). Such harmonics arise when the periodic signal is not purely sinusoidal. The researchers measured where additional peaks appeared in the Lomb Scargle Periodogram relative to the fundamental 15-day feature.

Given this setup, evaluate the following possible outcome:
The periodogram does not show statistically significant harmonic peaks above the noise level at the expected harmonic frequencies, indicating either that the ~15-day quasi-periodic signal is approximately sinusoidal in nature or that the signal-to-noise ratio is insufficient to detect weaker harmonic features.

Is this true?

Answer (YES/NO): NO